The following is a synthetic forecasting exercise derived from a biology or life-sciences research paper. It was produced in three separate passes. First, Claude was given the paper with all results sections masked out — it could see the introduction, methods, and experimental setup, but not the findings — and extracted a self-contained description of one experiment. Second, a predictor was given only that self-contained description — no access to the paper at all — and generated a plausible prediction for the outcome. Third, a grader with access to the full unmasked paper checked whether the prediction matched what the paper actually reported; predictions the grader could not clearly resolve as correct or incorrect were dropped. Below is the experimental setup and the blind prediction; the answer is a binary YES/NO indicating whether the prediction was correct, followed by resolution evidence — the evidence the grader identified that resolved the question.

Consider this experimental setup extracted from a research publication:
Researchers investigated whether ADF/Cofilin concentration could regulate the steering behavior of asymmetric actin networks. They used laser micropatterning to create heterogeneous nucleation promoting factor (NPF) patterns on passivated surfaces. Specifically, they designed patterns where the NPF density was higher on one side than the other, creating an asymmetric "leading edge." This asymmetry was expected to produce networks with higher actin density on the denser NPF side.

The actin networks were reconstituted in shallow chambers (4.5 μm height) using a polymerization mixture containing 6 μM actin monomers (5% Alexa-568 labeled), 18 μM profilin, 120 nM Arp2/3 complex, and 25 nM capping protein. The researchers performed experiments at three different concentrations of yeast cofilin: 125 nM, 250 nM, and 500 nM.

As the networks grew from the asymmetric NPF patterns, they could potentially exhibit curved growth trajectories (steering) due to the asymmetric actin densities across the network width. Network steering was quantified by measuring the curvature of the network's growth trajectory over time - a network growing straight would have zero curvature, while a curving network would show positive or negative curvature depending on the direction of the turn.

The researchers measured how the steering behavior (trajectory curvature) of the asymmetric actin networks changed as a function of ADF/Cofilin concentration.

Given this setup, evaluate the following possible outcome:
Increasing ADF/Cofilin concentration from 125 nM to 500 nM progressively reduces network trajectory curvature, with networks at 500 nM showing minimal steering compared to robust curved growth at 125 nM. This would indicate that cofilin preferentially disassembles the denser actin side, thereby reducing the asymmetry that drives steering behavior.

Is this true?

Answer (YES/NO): NO